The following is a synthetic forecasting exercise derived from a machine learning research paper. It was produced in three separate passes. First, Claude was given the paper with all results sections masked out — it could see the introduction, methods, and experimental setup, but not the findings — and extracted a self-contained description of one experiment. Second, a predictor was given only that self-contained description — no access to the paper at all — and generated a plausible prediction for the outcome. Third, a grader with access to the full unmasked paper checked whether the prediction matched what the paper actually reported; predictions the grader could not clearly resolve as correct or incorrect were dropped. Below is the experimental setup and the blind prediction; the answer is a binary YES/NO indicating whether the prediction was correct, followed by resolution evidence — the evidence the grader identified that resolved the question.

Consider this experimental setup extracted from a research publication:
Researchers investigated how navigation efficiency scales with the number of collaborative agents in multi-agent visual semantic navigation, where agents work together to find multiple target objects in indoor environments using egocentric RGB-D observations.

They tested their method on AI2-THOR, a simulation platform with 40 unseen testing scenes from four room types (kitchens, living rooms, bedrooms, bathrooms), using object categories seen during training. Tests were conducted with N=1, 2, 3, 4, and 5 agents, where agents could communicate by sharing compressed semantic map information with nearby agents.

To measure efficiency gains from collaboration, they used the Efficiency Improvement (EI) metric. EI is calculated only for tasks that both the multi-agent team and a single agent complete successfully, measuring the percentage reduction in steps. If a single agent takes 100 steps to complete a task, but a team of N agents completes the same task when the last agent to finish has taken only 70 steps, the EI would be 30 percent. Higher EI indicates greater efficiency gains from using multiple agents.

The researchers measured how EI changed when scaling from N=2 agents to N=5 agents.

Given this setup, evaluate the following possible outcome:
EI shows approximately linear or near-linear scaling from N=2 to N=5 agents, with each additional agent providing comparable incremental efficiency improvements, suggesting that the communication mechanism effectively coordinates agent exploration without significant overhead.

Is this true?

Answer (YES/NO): NO